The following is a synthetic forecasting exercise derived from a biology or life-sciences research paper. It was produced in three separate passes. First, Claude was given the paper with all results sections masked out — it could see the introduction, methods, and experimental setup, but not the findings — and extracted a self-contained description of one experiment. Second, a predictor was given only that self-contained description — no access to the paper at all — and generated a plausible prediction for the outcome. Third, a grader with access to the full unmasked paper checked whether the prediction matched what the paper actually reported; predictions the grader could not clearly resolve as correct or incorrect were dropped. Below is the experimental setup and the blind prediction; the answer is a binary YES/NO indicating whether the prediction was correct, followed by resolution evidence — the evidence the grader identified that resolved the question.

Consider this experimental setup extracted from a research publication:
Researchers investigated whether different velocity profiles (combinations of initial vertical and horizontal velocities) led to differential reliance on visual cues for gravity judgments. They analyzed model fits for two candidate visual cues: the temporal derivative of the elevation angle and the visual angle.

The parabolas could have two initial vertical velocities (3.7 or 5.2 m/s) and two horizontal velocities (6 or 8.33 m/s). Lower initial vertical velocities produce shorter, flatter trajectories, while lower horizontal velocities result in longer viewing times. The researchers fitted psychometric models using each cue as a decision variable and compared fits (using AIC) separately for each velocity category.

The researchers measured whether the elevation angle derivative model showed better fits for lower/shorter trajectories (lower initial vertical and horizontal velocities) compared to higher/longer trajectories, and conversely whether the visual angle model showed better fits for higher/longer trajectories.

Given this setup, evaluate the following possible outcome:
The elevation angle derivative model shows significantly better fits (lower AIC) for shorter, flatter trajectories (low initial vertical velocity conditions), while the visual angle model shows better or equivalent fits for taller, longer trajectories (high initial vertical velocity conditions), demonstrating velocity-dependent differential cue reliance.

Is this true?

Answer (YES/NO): YES